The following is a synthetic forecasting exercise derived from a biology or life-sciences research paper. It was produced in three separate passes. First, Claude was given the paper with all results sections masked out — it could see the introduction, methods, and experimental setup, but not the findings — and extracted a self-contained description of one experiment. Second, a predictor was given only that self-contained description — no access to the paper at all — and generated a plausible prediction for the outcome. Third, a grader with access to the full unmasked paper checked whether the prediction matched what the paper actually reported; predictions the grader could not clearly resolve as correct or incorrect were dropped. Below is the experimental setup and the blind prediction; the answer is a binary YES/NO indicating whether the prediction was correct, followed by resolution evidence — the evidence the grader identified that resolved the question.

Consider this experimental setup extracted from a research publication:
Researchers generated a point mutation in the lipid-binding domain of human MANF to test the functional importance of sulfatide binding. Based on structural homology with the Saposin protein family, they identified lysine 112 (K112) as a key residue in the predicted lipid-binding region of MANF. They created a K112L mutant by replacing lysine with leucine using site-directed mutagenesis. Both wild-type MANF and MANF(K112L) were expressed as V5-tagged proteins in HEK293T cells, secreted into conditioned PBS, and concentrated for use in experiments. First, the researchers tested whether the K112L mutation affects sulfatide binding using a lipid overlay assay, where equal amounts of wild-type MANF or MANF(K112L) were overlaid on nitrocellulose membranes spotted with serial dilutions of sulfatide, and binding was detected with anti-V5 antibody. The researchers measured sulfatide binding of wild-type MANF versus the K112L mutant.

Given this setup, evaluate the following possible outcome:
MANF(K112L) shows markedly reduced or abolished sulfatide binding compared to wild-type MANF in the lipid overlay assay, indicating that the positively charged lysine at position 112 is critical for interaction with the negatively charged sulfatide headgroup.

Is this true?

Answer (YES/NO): YES